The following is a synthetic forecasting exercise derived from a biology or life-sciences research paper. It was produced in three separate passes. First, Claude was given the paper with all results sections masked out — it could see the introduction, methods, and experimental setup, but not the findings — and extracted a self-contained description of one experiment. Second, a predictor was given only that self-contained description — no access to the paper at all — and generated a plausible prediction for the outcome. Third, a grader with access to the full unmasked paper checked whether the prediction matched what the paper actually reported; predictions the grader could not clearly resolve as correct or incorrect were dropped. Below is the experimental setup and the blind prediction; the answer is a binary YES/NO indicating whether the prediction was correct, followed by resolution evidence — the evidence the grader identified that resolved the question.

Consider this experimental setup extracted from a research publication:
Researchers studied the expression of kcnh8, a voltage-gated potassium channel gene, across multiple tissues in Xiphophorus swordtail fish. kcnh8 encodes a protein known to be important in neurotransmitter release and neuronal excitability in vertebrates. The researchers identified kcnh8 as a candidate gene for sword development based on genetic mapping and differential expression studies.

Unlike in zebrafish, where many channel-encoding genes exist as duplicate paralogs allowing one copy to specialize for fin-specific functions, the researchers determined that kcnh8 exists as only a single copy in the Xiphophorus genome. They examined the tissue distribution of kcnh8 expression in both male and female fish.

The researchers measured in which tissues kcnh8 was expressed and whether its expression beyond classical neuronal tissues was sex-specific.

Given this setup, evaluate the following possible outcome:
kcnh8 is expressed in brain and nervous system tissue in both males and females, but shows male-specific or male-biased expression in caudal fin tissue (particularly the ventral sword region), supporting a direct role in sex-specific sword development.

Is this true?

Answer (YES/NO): YES